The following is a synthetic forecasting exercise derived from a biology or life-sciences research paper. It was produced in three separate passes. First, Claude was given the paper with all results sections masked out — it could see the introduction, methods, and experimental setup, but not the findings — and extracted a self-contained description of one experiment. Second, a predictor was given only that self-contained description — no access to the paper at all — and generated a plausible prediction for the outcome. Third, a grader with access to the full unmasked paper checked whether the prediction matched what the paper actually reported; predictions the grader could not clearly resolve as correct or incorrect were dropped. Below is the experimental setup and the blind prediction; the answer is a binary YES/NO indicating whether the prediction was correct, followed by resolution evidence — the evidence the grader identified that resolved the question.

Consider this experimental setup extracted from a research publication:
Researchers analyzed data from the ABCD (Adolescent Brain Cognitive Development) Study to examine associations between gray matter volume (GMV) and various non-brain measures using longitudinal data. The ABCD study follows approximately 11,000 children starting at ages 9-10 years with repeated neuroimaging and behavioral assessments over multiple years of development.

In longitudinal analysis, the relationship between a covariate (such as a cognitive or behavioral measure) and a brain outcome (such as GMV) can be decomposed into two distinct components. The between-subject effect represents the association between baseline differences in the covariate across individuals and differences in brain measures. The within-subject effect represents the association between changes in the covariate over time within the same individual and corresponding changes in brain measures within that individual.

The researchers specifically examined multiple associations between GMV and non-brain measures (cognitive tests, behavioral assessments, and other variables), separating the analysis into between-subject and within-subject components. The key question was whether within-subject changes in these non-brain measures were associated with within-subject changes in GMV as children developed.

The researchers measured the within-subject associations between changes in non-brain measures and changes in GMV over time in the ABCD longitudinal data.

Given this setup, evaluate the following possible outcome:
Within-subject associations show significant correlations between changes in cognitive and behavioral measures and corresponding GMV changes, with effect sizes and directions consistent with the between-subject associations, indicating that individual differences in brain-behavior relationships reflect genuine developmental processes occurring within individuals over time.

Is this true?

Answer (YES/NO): NO